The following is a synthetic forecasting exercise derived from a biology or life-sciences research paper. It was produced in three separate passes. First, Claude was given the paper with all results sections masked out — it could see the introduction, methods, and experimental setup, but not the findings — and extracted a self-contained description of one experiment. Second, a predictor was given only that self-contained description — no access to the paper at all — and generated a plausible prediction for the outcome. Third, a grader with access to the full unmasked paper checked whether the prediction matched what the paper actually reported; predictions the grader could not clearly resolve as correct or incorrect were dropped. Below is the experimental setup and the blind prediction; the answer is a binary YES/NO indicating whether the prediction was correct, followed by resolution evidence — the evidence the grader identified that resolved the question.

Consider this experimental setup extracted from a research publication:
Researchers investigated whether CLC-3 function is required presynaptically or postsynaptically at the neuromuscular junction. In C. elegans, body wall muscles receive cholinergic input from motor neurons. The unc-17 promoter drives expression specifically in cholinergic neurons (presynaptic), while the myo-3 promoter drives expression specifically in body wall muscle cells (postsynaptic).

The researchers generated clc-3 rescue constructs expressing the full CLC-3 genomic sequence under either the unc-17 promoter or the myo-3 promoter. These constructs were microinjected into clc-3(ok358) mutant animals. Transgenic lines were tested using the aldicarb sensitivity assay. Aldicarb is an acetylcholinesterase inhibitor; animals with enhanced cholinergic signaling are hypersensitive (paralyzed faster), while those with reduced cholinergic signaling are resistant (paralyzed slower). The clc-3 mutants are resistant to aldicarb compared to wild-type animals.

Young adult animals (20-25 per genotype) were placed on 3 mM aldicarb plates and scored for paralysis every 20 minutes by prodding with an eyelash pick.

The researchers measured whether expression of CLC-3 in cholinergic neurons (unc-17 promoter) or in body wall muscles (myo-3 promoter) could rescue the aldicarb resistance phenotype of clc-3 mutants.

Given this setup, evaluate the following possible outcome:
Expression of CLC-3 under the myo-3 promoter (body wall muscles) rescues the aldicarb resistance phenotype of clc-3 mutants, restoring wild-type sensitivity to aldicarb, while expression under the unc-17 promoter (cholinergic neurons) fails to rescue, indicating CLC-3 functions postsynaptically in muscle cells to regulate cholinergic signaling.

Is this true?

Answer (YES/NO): NO